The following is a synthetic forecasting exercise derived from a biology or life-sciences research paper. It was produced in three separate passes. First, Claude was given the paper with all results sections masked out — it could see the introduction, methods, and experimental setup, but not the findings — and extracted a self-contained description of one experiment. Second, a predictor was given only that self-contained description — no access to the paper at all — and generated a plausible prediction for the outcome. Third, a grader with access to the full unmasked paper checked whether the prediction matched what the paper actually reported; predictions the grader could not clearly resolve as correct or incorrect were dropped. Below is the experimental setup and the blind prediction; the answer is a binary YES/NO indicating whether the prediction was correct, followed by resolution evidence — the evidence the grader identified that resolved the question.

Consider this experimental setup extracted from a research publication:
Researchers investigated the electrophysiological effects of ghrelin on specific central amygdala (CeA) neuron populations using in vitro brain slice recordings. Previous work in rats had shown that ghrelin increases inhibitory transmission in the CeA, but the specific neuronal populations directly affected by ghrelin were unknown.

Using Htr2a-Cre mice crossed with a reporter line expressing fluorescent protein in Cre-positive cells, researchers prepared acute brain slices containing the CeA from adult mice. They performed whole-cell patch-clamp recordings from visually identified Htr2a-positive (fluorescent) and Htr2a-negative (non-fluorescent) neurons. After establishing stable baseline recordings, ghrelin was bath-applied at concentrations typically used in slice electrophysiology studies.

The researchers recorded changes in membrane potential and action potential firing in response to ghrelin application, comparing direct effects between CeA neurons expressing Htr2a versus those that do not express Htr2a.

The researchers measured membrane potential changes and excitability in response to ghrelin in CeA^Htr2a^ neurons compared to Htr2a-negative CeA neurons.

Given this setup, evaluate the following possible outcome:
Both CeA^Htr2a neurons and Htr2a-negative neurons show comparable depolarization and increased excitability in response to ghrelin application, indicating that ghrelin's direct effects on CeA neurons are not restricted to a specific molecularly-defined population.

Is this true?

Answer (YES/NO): NO